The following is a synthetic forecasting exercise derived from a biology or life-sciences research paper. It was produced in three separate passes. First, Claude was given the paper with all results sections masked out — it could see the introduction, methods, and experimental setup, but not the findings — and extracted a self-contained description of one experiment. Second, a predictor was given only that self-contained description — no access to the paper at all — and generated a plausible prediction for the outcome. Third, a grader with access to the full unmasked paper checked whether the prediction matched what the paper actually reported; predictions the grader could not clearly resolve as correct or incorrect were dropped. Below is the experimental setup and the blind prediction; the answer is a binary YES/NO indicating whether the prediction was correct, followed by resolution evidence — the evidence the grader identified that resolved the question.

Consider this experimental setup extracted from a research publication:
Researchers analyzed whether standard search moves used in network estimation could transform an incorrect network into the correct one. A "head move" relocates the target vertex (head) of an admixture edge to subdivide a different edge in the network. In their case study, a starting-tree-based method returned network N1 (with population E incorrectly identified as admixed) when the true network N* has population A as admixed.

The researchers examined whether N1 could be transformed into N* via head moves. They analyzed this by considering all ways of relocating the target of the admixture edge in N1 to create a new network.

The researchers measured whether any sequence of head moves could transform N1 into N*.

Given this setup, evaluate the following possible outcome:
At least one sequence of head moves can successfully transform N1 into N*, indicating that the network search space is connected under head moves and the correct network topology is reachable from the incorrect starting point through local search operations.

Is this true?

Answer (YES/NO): NO